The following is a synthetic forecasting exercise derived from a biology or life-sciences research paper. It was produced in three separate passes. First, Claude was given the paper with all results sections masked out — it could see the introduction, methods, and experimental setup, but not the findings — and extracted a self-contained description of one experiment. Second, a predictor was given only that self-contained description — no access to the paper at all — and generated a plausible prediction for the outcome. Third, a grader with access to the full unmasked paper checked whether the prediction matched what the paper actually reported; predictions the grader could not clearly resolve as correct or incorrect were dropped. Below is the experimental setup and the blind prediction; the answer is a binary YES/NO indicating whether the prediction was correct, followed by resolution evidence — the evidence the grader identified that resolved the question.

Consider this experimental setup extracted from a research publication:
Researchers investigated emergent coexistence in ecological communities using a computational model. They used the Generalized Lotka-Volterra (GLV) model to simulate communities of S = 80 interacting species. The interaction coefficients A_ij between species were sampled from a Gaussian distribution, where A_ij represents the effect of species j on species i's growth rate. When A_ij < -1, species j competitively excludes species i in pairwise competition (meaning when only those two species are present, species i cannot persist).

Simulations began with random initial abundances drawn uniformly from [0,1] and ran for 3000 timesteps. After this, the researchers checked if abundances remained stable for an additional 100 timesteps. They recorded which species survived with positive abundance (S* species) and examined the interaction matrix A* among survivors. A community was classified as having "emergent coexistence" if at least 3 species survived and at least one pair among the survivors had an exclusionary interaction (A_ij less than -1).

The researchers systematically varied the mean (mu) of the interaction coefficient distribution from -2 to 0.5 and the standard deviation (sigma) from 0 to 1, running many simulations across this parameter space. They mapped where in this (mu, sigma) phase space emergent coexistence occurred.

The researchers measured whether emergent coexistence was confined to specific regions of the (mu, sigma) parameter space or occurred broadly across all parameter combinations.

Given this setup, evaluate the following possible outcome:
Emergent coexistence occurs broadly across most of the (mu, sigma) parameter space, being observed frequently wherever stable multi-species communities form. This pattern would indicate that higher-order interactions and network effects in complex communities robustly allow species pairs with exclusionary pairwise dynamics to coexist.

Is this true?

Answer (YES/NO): NO